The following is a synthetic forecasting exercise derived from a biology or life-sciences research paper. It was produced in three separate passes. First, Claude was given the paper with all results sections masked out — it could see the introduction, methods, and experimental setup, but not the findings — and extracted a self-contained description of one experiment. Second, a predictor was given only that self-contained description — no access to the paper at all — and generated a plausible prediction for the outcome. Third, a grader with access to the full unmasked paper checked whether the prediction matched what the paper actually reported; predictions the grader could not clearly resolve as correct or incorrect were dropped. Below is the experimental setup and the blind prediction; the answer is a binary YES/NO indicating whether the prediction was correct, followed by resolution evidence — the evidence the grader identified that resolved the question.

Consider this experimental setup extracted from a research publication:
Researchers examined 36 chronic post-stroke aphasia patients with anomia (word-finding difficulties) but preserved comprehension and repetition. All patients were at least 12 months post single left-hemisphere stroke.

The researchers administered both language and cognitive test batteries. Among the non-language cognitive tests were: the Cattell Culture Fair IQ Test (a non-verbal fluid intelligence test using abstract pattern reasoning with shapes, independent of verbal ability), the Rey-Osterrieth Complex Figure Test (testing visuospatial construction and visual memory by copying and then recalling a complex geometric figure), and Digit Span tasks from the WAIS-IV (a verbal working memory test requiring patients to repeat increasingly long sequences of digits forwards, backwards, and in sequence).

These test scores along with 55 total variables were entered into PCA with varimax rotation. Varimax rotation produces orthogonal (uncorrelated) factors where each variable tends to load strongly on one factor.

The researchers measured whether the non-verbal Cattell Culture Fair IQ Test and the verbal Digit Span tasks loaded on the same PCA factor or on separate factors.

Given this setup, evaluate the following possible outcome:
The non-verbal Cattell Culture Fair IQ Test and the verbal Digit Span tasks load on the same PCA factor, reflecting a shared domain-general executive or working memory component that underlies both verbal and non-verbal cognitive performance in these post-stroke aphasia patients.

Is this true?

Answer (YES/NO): NO